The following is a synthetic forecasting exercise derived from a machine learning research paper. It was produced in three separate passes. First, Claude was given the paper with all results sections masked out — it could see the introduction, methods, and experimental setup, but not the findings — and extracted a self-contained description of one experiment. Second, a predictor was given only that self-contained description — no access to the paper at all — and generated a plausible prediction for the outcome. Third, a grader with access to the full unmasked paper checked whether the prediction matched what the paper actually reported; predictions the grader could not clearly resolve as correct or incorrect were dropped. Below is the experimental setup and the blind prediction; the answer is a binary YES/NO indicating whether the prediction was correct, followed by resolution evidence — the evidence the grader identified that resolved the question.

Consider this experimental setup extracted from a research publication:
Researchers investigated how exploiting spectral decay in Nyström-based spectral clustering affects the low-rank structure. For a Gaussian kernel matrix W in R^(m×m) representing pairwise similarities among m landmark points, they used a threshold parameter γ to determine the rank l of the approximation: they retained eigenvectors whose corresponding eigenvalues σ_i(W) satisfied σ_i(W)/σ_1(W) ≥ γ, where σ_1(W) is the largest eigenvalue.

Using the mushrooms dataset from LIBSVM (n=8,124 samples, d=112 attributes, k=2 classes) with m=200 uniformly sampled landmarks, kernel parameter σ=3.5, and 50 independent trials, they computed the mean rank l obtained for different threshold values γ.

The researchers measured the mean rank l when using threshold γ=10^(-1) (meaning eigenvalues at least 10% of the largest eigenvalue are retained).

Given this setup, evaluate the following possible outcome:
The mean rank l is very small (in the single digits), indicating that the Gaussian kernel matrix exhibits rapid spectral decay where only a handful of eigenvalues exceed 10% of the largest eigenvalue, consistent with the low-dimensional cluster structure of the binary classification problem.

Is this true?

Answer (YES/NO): YES